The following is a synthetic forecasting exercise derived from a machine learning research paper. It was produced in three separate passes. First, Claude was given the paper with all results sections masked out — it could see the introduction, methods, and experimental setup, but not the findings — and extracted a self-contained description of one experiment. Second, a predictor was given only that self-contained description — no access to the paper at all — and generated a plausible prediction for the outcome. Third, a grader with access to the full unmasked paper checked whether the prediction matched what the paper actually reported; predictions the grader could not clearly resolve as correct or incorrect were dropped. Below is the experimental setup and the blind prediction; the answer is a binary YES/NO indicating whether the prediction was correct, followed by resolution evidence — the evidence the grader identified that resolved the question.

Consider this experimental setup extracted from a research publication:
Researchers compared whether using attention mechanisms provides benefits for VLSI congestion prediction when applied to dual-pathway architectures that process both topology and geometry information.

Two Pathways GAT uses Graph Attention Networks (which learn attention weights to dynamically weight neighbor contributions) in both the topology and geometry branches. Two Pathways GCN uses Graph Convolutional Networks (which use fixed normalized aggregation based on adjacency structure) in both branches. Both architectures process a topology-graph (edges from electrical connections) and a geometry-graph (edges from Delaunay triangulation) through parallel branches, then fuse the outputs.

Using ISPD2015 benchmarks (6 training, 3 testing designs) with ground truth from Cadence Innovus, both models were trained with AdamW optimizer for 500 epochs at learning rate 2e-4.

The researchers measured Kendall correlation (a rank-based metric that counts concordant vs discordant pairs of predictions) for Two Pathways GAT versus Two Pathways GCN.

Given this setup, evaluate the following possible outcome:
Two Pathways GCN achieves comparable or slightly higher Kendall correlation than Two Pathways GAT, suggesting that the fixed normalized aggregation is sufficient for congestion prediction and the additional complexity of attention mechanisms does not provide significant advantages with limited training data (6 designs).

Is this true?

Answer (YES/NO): NO